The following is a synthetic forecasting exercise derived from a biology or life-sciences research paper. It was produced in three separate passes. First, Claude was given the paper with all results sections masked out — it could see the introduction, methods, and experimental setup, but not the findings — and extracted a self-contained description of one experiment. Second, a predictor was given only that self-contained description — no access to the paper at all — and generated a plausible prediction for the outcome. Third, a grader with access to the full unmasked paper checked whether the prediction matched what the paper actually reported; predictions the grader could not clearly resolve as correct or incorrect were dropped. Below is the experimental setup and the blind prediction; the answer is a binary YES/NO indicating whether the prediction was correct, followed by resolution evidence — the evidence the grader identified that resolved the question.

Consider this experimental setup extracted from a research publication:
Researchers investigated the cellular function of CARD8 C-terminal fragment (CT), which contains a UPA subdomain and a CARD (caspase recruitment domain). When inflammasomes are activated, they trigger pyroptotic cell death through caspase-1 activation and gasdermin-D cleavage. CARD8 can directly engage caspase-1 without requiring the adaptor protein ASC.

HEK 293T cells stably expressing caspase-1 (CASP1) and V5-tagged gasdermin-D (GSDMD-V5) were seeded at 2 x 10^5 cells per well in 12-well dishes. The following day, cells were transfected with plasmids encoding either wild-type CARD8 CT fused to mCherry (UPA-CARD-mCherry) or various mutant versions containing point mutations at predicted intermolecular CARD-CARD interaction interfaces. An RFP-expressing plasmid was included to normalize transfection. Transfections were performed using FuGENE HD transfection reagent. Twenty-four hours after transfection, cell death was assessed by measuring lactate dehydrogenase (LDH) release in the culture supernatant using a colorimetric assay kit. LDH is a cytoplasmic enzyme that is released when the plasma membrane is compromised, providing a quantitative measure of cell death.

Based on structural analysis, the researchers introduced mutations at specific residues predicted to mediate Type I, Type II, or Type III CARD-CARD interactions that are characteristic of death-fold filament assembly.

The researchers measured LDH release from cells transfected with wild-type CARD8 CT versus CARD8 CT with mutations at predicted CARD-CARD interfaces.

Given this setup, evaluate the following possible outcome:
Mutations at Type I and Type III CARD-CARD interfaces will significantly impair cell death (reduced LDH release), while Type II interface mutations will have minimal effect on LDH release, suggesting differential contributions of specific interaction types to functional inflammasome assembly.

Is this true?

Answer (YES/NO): NO